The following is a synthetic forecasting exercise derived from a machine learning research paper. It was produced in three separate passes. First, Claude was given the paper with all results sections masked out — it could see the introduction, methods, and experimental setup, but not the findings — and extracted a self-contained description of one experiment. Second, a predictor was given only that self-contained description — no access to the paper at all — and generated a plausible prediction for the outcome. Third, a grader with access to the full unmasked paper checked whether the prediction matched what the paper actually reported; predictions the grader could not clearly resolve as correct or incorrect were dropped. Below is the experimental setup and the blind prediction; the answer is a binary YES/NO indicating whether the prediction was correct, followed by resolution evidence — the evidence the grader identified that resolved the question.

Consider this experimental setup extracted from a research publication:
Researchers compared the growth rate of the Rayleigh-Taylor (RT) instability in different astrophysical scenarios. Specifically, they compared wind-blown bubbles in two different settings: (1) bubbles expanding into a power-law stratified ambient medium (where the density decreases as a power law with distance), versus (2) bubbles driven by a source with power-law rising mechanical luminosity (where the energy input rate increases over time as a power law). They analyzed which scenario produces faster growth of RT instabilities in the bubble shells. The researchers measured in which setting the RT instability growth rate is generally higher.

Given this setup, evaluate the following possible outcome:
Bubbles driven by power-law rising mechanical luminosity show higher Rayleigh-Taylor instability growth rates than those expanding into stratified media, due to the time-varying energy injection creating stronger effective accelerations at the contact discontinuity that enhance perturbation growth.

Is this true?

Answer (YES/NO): NO